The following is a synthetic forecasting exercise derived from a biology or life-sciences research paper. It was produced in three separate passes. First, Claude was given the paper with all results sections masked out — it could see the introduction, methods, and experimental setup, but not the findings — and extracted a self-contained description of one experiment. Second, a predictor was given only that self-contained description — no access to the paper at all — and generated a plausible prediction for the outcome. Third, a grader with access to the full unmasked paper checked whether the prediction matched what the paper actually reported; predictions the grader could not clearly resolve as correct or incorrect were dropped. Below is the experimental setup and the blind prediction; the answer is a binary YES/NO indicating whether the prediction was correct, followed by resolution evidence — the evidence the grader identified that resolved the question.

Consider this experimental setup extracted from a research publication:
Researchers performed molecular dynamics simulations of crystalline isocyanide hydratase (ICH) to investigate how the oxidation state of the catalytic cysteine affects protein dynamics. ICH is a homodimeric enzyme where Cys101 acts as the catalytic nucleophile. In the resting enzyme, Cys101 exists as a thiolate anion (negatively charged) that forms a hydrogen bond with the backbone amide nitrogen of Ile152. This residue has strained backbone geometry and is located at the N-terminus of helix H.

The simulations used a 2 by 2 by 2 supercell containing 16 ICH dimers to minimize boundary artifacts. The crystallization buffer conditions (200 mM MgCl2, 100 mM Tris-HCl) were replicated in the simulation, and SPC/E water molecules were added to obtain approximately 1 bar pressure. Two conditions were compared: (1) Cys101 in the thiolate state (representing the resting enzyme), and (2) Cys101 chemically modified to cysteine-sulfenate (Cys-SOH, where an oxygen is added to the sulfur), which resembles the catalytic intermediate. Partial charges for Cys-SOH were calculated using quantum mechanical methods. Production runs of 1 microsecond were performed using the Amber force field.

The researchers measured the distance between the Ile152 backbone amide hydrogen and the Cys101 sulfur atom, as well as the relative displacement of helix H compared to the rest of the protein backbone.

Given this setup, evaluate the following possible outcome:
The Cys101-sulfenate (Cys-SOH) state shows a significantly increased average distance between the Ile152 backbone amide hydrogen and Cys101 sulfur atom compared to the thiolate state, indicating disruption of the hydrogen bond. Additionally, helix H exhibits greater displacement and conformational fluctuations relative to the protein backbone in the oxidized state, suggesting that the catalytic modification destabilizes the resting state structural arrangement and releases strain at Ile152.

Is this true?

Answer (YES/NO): YES